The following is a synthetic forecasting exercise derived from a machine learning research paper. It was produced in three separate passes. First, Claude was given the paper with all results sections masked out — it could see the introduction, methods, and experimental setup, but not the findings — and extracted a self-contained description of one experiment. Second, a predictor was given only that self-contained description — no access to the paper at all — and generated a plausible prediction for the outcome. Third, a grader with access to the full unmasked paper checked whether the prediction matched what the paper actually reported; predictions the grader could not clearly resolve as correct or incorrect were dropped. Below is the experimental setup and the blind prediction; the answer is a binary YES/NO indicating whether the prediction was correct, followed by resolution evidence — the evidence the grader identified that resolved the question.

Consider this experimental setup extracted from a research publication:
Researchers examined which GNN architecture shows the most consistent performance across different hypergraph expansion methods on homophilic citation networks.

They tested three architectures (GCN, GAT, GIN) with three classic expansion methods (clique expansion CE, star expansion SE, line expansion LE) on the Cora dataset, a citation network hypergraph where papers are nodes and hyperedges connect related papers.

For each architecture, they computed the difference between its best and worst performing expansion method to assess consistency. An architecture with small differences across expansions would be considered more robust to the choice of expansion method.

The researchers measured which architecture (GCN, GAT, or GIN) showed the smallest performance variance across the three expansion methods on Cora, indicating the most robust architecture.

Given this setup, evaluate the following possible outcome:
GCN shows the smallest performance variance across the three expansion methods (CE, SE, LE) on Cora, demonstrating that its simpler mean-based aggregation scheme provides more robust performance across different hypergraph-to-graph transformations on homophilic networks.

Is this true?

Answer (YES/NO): NO